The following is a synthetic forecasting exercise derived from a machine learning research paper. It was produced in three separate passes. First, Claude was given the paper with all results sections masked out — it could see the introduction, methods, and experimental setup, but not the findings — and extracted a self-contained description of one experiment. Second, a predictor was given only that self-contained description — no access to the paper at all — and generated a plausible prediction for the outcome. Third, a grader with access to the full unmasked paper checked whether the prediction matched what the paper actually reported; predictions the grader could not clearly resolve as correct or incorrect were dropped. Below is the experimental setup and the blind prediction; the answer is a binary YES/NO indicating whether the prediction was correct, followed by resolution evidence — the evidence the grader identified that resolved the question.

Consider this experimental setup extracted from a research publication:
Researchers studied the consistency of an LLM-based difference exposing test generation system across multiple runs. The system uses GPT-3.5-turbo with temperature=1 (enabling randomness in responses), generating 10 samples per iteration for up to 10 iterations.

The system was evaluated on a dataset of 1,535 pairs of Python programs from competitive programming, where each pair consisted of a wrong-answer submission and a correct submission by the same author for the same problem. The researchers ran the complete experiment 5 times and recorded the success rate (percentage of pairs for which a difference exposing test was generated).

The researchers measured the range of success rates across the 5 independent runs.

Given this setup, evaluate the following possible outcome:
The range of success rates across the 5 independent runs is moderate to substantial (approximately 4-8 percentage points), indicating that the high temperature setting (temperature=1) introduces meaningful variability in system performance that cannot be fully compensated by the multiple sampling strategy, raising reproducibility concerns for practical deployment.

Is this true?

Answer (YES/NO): NO